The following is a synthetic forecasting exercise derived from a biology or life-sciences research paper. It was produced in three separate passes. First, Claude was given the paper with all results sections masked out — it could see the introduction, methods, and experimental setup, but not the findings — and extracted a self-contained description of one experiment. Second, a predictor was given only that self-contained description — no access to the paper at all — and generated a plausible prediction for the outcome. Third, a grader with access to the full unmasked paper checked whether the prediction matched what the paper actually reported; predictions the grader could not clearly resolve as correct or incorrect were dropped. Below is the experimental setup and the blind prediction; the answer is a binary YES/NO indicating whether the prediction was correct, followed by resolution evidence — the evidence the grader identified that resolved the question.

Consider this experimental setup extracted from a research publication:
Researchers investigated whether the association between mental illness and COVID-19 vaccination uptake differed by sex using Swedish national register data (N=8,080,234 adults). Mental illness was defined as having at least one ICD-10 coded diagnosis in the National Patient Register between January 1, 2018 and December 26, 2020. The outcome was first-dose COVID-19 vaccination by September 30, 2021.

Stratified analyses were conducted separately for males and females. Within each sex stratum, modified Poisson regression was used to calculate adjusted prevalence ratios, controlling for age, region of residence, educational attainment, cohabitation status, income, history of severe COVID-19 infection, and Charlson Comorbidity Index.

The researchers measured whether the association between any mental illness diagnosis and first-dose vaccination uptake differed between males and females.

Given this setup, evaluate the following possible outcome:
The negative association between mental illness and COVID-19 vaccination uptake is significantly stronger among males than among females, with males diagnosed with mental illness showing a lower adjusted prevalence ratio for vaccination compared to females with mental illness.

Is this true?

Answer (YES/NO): NO